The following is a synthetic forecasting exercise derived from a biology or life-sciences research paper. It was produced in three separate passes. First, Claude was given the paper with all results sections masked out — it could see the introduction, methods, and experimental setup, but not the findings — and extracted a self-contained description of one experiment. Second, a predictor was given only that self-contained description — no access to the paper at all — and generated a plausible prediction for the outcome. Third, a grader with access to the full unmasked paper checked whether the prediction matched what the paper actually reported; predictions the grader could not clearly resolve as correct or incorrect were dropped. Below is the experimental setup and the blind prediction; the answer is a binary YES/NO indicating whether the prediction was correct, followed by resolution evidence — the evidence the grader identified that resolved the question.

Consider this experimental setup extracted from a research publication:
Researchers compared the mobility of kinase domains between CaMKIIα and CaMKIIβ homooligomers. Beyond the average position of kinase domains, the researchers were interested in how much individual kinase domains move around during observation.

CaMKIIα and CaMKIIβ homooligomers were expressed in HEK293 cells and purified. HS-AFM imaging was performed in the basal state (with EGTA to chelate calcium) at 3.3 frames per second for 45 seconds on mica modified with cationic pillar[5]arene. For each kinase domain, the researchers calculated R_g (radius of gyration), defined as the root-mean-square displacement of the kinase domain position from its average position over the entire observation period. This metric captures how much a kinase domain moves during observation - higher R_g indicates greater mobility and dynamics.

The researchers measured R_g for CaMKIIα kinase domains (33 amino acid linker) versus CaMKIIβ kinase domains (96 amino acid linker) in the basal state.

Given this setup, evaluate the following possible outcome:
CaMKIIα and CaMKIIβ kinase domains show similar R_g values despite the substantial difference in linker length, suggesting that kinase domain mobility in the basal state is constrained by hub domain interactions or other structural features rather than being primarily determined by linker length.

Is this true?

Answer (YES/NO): NO